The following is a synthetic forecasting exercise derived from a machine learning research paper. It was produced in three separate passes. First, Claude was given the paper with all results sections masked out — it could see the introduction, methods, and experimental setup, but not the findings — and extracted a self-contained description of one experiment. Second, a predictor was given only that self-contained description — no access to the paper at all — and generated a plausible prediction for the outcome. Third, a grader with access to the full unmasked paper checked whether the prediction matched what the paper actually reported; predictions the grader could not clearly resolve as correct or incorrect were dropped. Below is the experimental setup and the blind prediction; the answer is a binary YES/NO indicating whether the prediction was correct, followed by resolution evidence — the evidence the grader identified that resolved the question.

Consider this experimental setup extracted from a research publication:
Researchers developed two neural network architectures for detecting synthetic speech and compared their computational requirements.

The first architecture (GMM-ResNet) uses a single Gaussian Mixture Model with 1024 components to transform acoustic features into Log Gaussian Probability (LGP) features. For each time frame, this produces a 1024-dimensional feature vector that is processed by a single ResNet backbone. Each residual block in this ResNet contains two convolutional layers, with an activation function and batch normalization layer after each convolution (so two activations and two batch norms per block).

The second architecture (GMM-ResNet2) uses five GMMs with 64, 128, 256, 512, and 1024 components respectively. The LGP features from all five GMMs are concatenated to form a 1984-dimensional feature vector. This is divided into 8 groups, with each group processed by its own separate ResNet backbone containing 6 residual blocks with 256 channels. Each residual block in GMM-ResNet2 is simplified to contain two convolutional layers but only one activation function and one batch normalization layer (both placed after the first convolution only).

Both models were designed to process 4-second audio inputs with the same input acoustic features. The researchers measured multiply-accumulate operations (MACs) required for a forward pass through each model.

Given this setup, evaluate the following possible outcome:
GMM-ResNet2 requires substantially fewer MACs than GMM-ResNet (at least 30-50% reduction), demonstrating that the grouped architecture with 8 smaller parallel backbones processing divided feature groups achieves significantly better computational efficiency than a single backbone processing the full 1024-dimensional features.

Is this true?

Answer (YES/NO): NO